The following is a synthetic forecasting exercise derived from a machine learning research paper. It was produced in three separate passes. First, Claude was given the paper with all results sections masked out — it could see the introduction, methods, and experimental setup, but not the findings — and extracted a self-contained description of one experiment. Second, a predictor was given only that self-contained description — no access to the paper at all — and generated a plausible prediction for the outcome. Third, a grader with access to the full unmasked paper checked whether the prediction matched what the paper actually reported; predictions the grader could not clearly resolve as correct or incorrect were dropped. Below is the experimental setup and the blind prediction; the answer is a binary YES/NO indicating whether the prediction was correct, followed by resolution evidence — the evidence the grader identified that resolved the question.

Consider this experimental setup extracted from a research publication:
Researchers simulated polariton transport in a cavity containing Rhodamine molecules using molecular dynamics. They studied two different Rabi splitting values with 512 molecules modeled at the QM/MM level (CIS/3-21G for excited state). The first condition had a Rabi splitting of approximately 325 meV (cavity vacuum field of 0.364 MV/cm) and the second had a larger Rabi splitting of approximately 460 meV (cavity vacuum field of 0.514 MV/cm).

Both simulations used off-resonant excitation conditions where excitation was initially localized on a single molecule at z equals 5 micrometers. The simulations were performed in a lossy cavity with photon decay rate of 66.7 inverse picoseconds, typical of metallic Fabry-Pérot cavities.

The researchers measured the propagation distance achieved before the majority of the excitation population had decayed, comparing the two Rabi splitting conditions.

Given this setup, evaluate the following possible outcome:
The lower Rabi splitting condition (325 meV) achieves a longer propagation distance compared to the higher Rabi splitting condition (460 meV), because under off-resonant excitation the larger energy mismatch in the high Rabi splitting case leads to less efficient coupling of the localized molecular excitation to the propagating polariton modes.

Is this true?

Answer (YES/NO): NO